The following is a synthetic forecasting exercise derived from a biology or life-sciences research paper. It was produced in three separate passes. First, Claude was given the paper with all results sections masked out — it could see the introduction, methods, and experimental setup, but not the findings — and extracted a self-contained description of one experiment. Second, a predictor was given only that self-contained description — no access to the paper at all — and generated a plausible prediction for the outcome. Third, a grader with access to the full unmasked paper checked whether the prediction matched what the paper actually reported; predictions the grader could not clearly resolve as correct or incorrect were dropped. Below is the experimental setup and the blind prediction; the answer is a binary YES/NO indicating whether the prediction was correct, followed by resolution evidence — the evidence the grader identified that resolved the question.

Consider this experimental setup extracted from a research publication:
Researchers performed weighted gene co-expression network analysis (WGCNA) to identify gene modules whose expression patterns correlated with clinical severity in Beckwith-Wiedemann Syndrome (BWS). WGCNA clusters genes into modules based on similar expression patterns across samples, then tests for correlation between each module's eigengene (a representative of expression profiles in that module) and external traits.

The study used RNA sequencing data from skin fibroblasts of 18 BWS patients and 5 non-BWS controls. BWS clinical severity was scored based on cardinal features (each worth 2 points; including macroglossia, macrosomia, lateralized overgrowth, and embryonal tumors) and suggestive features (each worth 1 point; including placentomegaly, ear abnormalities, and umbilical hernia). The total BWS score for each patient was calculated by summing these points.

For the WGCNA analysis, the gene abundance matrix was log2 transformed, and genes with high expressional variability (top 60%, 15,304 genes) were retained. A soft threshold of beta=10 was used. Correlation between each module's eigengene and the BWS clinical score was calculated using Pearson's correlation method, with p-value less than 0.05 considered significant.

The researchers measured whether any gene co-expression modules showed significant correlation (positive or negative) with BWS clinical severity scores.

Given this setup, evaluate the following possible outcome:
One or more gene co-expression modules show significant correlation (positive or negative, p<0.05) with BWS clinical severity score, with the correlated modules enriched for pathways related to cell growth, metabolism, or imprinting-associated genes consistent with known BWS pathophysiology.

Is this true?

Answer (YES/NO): YES